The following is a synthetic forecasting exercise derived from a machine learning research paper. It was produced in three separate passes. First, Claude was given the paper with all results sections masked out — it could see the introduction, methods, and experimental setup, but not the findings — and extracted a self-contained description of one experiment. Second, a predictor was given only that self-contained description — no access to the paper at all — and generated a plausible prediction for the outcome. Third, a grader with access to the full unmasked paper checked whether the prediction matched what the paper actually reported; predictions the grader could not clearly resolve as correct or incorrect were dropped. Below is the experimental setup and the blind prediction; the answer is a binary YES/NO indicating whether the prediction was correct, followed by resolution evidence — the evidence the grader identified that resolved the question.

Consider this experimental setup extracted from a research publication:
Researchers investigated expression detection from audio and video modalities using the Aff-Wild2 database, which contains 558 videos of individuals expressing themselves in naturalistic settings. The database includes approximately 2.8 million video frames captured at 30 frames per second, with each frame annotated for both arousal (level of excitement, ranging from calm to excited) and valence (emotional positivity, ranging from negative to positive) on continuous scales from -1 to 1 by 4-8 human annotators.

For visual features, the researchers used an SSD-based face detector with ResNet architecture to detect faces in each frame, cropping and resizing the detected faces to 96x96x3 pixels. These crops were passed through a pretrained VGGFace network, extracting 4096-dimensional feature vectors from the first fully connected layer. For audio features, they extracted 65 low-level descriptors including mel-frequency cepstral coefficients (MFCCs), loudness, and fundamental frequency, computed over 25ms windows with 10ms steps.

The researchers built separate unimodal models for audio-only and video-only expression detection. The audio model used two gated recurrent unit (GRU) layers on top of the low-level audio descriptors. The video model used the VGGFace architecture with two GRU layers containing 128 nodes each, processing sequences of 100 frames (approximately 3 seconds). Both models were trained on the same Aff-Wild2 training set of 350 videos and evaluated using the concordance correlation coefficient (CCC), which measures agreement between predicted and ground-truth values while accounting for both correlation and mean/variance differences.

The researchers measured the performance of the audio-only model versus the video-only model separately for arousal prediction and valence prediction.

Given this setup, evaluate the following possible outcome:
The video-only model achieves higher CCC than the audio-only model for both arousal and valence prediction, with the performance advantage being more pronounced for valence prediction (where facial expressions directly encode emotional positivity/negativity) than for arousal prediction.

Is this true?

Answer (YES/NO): NO